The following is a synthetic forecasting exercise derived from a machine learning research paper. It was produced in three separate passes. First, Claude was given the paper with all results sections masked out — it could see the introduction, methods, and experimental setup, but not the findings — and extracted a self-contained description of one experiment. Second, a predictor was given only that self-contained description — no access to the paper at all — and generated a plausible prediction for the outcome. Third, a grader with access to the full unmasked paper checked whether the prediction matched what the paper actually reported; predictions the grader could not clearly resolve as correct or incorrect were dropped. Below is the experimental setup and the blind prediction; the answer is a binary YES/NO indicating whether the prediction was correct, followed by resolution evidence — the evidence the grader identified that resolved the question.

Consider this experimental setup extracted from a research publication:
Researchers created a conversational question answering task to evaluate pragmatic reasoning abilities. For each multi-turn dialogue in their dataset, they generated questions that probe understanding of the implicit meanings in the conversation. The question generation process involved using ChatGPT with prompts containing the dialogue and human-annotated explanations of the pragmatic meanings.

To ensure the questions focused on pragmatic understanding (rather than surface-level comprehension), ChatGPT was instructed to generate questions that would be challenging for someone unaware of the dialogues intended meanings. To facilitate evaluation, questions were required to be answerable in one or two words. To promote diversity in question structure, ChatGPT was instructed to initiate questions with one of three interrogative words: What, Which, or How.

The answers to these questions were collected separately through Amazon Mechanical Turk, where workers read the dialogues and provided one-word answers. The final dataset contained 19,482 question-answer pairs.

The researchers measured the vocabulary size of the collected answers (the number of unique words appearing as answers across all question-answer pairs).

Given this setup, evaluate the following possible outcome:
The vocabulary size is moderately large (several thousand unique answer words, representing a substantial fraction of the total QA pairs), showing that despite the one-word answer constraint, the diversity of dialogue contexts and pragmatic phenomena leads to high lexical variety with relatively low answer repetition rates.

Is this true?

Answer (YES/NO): YES